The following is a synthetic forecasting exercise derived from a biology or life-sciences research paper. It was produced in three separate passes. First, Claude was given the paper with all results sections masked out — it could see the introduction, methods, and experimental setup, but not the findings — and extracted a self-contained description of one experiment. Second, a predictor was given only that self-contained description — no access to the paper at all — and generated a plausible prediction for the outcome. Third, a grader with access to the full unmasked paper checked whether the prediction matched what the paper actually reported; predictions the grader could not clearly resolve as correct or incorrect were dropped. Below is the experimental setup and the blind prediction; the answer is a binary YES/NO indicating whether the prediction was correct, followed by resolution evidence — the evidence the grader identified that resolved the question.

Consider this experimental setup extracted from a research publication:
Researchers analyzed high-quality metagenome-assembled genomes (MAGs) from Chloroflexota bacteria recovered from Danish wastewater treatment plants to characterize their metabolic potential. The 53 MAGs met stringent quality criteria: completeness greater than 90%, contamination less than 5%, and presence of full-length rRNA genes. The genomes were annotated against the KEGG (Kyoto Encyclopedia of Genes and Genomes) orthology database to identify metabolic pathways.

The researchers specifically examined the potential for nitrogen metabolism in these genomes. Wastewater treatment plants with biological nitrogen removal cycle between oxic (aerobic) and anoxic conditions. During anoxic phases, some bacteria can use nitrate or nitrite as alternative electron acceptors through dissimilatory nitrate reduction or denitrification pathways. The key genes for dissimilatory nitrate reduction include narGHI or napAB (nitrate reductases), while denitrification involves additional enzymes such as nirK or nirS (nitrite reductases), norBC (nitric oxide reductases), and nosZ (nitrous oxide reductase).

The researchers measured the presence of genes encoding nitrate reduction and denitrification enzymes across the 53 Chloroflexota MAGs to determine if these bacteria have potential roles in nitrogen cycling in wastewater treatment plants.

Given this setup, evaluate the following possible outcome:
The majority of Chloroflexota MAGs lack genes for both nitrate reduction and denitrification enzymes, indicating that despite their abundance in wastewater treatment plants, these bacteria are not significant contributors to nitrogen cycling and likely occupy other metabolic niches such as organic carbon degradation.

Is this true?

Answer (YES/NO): NO